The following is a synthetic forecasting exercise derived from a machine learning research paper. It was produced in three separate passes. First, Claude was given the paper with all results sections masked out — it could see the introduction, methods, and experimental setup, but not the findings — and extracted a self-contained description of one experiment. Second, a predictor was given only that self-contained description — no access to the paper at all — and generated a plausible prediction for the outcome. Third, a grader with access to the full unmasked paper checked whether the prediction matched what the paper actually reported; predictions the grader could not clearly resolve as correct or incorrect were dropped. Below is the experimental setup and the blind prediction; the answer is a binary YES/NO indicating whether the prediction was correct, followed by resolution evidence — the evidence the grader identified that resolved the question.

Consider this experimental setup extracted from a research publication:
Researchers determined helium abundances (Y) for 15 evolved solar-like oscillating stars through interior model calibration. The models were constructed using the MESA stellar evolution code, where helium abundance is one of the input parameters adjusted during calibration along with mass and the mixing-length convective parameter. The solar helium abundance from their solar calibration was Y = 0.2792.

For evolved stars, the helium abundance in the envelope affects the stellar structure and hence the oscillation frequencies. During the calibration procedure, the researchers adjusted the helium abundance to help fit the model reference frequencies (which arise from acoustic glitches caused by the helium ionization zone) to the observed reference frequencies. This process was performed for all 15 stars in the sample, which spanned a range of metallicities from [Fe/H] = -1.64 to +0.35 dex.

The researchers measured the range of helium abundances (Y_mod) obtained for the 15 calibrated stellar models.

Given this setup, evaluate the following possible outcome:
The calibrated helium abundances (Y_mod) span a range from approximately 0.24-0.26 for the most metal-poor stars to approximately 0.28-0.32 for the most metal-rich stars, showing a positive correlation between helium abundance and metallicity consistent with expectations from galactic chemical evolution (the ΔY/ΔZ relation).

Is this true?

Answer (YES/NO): NO